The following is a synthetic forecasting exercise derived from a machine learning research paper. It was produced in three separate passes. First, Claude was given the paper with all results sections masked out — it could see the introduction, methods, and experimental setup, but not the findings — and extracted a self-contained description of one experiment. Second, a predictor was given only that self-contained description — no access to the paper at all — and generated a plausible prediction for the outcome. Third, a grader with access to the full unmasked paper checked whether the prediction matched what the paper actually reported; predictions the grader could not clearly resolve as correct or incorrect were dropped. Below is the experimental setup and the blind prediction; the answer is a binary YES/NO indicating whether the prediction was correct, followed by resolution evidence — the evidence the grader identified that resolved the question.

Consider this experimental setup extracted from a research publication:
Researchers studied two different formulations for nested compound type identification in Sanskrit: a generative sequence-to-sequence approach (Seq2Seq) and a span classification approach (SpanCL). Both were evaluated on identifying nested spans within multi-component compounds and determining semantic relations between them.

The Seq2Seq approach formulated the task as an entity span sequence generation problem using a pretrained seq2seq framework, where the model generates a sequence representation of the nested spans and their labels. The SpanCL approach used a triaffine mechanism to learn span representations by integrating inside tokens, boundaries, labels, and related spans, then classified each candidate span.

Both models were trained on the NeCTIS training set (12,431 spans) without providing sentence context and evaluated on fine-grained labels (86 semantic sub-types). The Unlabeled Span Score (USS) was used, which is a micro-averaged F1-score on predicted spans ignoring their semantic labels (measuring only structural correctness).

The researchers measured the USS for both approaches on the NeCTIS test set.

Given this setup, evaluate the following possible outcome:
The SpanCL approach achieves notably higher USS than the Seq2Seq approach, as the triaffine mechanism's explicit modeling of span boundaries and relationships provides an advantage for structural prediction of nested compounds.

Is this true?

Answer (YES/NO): NO